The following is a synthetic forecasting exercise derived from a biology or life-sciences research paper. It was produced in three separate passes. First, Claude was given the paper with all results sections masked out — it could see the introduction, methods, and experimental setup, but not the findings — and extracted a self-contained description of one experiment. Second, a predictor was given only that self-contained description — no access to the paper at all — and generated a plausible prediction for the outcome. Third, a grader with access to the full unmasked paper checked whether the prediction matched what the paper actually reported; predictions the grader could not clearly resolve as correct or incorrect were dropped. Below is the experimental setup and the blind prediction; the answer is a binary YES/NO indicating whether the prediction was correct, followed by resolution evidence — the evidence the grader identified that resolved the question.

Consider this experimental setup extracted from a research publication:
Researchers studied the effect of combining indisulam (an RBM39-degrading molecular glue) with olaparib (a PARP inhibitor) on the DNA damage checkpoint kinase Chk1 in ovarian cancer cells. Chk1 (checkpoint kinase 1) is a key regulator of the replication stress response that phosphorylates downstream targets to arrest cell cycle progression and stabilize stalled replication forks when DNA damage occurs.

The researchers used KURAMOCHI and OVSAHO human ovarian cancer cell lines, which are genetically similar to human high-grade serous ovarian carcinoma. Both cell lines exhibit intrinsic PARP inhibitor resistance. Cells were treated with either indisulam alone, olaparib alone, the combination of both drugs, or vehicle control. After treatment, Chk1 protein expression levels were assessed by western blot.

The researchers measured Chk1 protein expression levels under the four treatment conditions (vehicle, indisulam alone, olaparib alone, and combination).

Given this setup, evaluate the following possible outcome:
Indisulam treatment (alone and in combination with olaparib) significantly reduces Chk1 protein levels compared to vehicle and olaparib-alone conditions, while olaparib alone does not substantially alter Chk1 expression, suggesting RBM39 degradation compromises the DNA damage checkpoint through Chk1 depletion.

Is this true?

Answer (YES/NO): NO